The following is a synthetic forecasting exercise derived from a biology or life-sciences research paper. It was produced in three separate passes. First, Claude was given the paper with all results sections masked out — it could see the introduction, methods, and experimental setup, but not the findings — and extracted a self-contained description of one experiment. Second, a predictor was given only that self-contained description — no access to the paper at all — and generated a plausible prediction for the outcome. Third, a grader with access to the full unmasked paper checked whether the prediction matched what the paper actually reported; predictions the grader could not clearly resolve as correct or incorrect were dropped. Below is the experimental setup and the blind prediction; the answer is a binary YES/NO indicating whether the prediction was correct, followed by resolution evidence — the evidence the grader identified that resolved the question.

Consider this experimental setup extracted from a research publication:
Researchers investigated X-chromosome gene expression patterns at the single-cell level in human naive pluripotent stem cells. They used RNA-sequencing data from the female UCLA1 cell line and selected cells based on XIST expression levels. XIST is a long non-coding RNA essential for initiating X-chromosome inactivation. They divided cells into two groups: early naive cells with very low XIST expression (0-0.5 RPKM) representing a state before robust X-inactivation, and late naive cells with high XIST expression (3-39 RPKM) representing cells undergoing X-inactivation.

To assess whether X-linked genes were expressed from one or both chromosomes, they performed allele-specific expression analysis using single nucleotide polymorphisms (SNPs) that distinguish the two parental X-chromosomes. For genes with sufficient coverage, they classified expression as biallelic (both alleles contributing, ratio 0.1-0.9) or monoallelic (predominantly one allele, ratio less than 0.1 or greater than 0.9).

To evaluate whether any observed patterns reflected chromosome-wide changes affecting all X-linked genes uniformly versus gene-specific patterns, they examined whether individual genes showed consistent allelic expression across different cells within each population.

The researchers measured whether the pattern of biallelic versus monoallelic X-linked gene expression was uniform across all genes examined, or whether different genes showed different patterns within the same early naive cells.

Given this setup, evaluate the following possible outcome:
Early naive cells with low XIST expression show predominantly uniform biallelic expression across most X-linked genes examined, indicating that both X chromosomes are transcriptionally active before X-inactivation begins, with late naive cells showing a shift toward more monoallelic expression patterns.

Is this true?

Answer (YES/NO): NO